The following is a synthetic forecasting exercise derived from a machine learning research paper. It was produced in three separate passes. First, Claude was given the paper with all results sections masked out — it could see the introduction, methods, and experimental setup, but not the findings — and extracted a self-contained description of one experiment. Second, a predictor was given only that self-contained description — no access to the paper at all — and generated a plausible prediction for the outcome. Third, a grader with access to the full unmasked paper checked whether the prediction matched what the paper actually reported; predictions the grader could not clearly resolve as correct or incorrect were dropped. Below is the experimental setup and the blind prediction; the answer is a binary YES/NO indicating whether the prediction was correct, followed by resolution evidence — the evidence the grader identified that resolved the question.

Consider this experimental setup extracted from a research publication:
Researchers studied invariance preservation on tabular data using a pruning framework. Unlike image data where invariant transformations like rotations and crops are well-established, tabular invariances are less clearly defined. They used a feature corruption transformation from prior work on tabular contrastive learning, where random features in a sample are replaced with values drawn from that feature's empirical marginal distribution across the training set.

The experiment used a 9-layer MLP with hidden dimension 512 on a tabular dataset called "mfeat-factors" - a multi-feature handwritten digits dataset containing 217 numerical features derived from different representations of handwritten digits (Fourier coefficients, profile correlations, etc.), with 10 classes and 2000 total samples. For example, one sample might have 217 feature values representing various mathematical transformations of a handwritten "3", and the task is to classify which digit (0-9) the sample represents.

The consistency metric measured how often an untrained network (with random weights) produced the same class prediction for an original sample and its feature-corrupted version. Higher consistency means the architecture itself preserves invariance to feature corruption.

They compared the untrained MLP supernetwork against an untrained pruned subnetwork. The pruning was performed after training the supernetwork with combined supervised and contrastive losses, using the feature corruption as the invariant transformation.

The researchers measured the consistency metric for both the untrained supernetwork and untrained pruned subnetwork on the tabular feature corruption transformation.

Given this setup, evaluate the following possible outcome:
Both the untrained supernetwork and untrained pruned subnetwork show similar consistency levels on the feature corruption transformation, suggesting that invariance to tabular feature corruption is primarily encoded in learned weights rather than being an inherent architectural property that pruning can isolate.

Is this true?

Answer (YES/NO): NO